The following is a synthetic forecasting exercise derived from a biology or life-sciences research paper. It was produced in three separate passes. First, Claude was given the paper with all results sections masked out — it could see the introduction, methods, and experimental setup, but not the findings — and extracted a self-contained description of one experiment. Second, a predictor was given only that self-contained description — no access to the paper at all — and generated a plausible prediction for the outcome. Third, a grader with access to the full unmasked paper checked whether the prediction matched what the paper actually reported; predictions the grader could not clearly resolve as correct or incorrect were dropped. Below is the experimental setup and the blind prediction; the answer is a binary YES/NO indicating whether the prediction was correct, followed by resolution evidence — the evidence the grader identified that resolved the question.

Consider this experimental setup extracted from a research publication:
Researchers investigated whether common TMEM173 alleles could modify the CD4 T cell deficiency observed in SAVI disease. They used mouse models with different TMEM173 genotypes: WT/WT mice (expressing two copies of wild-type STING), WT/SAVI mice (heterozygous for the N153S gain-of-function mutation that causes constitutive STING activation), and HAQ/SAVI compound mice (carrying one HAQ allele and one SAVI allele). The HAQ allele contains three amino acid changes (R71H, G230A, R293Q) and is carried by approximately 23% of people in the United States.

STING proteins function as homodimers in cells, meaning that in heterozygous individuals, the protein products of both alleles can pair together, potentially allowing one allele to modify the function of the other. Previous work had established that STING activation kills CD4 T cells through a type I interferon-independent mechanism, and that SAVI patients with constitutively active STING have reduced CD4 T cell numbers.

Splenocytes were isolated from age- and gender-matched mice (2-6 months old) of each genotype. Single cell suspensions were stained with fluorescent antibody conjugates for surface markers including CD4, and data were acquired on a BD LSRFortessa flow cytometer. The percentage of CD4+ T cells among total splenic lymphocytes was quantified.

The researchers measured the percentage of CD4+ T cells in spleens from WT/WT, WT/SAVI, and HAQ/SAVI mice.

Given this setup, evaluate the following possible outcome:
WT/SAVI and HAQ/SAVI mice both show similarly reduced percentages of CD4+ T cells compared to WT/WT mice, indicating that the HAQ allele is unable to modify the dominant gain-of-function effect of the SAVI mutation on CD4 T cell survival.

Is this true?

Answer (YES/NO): NO